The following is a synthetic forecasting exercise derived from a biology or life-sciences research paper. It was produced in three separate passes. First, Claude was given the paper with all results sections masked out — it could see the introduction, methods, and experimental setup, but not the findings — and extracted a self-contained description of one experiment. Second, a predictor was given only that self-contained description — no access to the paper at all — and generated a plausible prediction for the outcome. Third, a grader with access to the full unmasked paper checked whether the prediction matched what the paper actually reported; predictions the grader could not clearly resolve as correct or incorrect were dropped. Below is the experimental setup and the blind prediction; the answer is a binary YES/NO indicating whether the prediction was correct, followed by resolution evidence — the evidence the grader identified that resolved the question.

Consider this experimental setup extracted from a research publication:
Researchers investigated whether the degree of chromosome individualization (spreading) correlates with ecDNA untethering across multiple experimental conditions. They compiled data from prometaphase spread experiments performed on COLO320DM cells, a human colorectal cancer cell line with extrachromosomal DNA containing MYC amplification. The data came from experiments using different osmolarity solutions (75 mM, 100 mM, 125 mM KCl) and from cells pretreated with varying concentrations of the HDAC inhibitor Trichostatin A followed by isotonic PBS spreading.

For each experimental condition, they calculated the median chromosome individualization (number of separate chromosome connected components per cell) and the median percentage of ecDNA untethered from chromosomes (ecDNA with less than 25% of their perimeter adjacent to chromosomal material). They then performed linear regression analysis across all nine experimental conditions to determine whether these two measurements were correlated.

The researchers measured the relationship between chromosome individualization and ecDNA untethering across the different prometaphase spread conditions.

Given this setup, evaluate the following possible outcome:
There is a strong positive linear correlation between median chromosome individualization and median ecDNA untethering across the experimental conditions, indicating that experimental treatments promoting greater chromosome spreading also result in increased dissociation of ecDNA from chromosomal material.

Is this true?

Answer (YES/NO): YES